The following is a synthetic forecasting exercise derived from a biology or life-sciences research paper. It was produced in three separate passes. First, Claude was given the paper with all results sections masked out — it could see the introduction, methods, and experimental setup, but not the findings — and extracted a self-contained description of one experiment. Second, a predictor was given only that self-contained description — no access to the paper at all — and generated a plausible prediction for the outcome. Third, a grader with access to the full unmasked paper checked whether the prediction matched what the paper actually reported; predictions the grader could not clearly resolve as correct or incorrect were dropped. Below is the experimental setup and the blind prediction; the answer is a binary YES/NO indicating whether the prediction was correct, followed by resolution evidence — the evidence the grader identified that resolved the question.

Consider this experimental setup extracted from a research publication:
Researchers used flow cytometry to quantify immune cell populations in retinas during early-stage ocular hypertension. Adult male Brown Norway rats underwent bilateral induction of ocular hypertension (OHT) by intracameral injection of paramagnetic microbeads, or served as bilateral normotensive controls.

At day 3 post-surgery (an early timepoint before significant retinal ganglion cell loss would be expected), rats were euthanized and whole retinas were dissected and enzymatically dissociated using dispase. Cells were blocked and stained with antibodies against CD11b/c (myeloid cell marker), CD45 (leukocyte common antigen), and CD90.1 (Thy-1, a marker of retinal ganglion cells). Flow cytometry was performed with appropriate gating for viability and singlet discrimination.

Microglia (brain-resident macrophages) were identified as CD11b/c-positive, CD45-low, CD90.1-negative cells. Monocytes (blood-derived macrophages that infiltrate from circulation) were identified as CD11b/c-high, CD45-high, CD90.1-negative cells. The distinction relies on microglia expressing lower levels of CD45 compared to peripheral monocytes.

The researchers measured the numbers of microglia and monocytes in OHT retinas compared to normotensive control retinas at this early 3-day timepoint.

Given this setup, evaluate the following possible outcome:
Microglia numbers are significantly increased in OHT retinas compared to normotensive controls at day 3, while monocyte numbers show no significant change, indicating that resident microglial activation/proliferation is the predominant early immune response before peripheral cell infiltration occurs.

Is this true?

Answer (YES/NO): NO